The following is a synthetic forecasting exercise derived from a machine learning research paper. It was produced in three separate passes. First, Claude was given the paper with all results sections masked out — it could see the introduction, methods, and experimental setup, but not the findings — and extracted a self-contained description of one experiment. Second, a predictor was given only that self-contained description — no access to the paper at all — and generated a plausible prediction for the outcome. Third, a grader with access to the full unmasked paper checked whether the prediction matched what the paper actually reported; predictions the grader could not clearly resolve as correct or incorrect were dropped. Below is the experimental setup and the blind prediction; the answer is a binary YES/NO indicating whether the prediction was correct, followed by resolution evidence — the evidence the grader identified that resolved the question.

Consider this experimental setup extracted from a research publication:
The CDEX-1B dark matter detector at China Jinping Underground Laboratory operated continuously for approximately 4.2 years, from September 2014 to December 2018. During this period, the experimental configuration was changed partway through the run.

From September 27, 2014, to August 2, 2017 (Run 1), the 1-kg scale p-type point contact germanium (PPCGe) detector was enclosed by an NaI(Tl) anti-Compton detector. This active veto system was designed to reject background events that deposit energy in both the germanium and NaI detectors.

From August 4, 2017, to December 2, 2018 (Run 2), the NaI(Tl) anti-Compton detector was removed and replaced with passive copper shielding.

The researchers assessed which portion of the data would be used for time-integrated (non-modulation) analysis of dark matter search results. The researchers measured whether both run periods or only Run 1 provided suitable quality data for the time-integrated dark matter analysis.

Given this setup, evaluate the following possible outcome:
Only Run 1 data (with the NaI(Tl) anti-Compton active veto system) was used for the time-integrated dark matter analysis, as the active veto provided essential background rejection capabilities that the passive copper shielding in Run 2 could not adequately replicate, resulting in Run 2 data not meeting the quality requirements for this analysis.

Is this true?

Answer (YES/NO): NO